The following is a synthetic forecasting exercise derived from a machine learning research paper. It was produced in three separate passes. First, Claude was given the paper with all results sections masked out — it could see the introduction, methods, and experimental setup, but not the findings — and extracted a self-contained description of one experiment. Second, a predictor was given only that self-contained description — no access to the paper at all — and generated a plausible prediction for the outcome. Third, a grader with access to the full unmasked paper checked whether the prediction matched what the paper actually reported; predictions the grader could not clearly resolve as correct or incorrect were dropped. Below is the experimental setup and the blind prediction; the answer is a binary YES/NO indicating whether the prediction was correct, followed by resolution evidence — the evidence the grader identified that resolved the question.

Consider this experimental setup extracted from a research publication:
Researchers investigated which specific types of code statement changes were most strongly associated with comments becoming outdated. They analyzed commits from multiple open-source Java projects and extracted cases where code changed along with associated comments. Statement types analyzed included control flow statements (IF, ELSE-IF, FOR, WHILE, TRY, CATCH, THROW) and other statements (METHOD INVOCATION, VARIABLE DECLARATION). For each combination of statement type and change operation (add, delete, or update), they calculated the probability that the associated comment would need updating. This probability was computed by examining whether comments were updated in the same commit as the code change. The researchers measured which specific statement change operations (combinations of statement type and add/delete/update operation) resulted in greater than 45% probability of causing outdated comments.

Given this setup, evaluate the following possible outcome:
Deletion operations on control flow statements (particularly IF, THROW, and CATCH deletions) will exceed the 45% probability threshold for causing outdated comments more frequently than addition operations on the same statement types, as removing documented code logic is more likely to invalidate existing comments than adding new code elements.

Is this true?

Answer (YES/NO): NO